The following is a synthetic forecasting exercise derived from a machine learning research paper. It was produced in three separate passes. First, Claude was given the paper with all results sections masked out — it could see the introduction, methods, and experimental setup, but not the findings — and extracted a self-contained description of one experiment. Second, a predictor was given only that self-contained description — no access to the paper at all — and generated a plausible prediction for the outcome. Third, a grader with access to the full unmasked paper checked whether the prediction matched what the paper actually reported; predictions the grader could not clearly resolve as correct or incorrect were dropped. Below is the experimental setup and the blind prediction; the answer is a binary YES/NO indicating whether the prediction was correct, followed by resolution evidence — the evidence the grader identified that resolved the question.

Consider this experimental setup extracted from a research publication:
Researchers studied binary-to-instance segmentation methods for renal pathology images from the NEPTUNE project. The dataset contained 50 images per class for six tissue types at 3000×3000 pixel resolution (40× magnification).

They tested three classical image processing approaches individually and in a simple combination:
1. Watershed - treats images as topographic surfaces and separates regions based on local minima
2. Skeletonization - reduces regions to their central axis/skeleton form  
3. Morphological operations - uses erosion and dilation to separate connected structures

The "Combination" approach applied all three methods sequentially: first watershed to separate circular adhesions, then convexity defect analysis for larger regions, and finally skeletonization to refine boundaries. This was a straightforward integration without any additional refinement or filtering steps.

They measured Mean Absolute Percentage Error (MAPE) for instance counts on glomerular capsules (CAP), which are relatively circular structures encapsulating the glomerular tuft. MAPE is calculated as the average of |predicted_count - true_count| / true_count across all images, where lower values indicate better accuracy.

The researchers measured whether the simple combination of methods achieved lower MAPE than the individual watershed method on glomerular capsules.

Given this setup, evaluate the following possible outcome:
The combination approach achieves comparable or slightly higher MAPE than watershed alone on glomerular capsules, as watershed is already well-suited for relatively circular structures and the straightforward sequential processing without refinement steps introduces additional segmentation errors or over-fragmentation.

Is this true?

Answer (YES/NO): NO